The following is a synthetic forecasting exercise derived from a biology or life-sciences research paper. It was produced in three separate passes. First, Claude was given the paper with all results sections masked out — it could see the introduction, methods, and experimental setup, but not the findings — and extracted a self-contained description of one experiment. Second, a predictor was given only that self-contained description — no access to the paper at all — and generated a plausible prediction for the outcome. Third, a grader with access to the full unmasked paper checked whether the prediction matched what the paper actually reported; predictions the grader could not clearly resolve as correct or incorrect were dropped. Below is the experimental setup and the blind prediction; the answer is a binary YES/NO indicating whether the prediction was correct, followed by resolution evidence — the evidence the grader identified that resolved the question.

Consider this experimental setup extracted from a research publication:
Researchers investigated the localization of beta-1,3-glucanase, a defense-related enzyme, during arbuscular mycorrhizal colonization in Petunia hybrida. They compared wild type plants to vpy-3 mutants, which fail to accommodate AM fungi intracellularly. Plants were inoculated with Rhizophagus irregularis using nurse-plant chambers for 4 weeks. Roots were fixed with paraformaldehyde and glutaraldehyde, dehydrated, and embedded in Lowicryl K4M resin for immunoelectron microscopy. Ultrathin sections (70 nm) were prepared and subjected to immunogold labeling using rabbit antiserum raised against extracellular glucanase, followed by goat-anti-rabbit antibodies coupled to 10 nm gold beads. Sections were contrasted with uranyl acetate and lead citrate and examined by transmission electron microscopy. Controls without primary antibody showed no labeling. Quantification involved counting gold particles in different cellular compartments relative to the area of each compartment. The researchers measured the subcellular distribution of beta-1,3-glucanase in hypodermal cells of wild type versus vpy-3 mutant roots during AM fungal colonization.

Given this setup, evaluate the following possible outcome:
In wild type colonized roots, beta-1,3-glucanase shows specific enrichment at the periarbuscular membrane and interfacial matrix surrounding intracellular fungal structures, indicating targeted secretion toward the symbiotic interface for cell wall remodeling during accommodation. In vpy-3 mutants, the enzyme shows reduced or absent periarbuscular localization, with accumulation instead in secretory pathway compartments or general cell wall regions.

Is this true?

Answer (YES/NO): NO